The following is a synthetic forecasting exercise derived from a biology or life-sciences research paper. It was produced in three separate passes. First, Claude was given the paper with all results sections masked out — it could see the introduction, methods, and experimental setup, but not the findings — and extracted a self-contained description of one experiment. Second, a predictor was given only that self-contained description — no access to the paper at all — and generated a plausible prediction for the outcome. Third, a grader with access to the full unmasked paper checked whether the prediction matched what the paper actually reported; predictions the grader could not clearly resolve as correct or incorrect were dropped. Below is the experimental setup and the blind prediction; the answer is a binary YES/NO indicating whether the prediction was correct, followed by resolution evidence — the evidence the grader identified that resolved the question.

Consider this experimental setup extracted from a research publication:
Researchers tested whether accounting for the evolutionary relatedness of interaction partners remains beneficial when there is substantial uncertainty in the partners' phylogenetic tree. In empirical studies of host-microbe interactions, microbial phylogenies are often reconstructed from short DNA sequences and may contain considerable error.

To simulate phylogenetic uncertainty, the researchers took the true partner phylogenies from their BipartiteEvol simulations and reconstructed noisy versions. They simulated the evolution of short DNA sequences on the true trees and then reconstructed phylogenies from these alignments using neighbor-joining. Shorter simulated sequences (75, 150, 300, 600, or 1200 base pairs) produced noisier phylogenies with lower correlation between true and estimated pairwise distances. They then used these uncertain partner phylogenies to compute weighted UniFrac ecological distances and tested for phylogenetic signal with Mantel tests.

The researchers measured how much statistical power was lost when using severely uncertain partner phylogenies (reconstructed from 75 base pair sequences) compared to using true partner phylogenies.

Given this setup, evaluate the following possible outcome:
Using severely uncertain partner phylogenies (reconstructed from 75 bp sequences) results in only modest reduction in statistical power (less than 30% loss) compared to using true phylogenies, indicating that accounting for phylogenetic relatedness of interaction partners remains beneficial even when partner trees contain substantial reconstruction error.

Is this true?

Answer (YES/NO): YES